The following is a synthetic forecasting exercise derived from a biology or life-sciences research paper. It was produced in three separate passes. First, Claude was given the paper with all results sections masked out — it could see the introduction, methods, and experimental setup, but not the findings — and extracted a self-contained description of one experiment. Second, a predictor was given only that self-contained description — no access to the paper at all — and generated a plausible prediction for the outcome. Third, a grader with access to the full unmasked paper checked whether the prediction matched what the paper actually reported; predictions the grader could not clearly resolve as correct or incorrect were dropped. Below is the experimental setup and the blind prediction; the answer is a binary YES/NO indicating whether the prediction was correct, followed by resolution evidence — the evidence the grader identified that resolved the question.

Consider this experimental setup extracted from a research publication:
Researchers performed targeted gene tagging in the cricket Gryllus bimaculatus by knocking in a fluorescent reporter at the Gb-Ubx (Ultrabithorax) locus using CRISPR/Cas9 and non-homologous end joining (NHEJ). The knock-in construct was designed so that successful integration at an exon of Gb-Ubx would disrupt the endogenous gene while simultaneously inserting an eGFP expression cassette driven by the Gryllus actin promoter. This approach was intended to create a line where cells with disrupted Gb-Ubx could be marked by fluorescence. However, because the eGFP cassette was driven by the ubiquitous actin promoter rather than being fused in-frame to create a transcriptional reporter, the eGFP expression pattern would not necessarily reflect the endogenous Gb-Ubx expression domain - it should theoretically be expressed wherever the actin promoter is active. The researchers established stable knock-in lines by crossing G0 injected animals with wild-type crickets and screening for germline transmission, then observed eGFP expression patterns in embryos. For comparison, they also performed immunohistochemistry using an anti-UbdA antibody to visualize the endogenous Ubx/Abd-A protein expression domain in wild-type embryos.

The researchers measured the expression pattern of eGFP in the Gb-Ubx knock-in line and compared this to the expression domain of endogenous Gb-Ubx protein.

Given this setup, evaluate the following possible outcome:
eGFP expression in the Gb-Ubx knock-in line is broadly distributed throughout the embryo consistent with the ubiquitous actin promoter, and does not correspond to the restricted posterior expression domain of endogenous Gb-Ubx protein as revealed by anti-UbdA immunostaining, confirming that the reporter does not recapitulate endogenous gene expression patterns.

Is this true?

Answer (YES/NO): NO